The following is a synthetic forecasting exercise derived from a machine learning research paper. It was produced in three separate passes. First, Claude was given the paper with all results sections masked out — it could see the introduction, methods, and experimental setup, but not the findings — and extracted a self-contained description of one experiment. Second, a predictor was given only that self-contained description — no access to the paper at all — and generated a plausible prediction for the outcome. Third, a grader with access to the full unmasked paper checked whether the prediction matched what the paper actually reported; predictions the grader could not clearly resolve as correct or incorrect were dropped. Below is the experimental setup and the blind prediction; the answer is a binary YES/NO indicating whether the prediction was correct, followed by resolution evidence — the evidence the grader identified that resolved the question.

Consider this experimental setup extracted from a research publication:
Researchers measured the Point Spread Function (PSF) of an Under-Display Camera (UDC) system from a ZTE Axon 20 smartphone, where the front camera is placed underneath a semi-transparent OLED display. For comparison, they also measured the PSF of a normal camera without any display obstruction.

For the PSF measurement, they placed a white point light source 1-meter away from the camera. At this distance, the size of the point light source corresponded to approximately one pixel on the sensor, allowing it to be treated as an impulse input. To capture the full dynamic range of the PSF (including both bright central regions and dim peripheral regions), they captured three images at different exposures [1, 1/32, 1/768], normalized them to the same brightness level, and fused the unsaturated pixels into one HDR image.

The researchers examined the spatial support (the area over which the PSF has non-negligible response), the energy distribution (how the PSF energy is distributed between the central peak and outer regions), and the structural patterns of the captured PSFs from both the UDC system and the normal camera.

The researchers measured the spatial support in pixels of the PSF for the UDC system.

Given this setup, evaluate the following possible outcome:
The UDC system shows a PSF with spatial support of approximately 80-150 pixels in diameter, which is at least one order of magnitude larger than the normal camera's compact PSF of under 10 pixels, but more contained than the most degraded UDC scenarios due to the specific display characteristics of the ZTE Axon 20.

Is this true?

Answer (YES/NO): NO